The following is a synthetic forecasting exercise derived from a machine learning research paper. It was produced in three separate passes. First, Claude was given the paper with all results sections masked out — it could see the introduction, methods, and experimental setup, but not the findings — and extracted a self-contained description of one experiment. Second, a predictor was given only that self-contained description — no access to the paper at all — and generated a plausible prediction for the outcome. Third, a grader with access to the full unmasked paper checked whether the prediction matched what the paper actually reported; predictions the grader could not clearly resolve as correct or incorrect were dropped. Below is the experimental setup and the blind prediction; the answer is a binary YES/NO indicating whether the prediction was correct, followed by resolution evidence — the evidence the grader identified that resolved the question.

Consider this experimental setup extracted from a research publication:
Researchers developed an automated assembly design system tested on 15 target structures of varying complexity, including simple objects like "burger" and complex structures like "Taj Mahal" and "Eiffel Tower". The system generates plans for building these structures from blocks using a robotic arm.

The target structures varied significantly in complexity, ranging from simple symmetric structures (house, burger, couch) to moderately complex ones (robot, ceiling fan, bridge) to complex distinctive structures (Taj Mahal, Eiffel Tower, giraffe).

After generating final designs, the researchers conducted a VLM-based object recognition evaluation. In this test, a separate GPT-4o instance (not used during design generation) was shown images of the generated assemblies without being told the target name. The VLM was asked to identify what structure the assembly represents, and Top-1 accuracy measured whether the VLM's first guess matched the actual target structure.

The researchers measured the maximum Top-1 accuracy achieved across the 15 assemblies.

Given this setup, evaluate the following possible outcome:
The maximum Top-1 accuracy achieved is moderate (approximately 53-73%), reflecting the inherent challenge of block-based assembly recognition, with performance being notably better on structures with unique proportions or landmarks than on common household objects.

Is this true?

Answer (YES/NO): NO